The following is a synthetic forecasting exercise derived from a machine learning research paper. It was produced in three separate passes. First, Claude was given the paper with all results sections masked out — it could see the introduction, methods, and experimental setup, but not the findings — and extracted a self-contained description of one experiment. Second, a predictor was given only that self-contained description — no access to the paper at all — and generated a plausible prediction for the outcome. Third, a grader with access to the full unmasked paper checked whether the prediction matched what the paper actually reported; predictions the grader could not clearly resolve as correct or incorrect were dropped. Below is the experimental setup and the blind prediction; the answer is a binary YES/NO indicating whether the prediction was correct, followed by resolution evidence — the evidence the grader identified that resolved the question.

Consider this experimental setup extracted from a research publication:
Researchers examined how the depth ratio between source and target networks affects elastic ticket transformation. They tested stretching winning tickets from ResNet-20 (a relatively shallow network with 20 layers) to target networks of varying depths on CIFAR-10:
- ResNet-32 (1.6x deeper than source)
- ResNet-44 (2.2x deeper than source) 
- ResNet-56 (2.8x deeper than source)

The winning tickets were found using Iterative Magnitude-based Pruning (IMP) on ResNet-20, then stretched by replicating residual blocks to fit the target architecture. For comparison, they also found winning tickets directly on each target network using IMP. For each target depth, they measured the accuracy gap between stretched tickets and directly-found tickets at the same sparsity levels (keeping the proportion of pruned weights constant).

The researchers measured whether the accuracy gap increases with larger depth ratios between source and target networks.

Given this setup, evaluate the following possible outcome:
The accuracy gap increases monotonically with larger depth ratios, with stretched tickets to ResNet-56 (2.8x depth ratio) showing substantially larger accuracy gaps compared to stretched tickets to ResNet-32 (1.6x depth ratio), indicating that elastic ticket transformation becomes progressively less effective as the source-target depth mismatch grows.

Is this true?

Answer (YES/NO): YES